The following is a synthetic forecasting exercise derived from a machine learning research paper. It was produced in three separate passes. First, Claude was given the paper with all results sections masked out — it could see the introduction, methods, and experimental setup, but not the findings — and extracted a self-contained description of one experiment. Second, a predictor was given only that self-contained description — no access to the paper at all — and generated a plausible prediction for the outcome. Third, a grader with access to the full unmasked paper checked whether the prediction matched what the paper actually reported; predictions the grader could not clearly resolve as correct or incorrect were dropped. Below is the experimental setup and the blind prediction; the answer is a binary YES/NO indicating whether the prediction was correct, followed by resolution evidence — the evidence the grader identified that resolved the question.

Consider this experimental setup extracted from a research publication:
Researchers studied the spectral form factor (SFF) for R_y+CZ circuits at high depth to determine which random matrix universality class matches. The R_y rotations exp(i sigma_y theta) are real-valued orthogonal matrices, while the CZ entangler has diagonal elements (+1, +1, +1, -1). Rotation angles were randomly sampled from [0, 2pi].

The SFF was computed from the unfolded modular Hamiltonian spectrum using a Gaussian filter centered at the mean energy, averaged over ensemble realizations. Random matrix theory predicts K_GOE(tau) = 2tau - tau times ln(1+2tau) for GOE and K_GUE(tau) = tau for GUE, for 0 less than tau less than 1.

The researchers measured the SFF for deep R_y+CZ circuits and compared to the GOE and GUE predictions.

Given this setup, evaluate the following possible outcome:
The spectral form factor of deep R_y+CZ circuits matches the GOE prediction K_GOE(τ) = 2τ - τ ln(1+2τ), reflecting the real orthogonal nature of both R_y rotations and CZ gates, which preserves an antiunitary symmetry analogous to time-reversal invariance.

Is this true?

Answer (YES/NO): YES